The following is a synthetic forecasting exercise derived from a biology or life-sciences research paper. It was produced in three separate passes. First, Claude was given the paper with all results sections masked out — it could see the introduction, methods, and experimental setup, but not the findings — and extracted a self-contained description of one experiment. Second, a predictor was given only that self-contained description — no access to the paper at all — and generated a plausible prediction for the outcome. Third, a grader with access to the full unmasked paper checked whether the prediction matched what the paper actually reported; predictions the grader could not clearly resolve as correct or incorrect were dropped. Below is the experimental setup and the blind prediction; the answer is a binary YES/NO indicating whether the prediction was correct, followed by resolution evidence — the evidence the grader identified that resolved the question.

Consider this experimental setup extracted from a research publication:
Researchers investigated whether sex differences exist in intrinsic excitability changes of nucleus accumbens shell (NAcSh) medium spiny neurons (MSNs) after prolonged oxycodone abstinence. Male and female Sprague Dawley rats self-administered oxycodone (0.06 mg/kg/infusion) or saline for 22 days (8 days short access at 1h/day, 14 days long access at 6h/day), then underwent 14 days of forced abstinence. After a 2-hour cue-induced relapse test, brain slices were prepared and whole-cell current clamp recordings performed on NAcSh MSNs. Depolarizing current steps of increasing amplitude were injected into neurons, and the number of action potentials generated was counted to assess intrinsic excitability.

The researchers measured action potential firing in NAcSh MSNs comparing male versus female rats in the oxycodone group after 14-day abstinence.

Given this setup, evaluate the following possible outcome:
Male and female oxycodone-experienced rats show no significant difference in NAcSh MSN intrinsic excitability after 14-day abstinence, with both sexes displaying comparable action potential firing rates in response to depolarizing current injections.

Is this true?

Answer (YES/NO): YES